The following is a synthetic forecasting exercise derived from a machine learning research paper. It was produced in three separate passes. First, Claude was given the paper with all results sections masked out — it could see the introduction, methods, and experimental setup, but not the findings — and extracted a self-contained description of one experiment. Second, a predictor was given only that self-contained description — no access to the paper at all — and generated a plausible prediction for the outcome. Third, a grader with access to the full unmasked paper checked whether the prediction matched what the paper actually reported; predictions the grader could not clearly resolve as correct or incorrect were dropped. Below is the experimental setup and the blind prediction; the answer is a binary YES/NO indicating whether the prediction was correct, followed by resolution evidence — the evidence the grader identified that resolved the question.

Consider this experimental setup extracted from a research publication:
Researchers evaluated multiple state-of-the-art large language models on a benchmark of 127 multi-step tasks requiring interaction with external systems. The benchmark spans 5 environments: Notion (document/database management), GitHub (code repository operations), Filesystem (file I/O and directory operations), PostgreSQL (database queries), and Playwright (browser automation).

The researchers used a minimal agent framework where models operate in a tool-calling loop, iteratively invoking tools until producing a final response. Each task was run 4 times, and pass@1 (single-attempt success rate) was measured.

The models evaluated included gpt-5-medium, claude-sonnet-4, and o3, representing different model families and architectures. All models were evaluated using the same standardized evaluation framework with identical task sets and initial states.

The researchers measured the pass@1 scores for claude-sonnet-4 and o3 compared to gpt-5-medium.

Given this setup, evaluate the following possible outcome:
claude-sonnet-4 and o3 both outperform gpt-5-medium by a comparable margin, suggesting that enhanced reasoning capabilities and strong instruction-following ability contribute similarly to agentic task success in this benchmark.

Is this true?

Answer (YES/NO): NO